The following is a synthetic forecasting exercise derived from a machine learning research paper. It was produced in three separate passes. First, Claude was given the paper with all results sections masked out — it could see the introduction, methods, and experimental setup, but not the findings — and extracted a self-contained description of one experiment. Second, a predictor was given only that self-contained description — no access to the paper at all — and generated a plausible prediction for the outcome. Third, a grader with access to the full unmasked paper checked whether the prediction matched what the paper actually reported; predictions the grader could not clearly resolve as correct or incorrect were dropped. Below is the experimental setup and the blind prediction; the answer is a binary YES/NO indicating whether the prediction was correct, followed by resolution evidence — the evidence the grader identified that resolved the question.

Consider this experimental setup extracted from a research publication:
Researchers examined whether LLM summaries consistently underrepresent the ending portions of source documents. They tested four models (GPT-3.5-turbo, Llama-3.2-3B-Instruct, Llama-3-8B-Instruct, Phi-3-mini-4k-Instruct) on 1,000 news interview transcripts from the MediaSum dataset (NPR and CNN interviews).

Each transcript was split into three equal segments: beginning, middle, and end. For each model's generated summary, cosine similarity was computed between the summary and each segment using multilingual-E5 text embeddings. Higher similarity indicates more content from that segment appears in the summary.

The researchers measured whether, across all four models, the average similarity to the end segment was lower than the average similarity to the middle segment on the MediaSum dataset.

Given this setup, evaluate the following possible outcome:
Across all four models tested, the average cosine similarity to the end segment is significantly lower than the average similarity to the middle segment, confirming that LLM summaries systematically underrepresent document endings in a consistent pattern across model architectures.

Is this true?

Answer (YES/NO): NO